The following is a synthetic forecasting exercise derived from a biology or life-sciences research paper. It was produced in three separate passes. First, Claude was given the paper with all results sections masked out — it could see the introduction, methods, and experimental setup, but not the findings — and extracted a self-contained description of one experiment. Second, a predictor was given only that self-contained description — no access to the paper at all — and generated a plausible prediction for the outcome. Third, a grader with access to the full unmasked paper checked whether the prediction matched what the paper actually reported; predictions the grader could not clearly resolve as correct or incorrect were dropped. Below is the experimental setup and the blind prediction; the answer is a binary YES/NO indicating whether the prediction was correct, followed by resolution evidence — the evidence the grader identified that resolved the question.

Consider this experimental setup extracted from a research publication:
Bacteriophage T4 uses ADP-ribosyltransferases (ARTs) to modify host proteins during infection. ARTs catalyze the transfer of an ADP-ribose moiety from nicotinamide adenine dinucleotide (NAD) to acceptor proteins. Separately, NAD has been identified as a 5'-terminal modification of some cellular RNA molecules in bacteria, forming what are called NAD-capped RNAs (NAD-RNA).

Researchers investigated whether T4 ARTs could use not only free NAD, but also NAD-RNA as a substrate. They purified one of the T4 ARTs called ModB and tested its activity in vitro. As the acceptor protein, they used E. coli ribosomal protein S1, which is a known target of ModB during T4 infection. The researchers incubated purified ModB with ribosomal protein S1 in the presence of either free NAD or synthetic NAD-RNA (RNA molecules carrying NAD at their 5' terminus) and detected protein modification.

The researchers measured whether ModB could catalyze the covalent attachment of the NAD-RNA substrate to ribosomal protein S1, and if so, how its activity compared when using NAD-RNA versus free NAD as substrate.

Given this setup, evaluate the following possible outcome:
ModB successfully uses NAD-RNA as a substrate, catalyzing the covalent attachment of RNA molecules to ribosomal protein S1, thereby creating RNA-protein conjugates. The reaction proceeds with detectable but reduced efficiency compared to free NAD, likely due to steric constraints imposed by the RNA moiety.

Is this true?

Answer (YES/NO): NO